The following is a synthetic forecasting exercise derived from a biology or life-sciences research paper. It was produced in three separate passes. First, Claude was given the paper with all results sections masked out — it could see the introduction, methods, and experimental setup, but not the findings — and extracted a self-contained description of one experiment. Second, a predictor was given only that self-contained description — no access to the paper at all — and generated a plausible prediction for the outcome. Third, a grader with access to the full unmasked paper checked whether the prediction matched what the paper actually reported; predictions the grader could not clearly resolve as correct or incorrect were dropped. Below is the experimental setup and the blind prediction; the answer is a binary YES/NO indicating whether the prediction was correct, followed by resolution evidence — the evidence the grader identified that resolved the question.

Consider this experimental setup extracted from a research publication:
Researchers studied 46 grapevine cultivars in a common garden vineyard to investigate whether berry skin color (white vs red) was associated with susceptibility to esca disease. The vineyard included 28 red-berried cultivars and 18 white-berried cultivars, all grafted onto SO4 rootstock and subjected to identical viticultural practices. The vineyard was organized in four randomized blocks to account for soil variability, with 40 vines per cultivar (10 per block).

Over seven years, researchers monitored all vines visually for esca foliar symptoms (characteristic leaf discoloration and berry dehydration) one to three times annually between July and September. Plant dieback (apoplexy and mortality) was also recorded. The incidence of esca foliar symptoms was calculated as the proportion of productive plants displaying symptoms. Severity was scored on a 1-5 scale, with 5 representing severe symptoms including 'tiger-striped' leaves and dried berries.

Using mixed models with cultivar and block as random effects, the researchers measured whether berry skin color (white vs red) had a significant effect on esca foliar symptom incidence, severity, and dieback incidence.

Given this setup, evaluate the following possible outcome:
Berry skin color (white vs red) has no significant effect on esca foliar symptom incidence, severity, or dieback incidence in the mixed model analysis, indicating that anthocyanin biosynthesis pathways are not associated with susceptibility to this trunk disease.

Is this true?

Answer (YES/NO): NO